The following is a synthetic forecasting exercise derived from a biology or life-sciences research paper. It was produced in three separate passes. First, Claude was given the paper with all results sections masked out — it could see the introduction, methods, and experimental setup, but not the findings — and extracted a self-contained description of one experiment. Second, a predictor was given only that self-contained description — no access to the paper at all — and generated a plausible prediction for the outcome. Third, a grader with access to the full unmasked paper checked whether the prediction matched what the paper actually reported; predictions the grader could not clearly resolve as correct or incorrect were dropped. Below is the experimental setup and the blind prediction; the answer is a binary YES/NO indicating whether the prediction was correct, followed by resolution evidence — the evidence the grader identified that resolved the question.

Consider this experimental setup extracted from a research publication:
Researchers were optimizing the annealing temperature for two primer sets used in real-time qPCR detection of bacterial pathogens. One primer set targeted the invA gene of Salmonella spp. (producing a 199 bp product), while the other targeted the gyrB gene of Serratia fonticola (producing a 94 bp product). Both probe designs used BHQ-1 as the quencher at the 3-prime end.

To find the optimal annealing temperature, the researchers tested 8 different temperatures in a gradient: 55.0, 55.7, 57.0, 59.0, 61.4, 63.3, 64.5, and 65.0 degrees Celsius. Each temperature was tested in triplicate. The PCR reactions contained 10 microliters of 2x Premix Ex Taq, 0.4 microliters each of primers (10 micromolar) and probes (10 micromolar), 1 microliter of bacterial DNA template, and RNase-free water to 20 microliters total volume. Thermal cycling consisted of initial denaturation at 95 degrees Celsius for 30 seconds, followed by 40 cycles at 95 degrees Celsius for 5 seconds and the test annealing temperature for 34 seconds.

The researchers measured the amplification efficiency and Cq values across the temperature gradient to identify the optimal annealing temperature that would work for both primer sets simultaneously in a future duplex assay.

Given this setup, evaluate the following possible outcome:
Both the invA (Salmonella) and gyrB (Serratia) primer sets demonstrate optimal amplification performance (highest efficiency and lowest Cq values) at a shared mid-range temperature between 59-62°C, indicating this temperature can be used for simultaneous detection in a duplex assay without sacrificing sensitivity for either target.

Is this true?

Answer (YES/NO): NO